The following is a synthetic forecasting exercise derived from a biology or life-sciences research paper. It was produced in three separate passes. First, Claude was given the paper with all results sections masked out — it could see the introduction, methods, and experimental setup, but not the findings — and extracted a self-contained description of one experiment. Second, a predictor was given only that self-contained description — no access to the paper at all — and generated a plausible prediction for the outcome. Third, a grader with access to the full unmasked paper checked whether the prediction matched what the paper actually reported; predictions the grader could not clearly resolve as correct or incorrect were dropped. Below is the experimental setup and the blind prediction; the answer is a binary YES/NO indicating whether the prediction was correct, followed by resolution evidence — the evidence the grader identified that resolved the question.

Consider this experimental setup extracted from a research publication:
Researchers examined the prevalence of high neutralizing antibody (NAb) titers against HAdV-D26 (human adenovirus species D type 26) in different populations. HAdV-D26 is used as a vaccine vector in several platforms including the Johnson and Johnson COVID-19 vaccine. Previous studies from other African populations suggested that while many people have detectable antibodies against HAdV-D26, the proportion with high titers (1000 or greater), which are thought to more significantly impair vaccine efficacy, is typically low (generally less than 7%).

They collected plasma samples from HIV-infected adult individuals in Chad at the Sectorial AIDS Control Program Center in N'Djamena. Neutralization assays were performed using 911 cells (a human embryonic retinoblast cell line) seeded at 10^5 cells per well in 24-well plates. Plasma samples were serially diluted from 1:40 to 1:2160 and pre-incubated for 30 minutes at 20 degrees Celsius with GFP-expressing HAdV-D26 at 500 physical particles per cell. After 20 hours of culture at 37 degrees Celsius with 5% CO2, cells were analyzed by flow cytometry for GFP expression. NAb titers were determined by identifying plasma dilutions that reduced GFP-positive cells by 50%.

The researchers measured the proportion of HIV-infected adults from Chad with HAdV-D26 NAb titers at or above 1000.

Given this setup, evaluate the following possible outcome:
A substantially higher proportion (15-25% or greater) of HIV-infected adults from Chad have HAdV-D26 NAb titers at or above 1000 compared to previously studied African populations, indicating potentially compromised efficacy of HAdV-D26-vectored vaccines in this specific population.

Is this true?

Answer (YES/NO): YES